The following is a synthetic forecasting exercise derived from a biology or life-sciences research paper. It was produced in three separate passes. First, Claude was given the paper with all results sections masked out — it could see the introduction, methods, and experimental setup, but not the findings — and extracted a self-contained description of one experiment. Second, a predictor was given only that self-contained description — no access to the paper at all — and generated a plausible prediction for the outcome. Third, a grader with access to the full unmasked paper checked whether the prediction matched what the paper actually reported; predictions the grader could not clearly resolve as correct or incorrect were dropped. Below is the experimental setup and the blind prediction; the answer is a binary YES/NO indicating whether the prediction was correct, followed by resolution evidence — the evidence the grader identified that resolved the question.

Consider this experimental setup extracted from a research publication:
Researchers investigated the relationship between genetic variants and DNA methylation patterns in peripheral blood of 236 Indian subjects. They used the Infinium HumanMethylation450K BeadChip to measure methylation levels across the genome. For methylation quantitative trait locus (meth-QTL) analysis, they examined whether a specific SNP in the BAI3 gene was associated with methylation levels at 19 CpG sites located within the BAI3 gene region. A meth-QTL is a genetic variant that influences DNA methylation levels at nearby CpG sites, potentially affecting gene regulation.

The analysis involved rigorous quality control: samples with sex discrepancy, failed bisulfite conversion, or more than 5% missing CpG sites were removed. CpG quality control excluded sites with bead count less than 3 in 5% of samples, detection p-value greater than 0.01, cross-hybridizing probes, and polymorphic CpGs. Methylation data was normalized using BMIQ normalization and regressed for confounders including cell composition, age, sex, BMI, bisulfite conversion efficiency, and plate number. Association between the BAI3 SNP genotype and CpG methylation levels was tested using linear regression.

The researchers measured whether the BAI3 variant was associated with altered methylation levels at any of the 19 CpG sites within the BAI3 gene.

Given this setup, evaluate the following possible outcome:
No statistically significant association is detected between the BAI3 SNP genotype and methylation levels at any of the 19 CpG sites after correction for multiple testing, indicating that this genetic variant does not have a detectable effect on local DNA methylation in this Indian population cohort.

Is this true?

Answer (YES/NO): NO